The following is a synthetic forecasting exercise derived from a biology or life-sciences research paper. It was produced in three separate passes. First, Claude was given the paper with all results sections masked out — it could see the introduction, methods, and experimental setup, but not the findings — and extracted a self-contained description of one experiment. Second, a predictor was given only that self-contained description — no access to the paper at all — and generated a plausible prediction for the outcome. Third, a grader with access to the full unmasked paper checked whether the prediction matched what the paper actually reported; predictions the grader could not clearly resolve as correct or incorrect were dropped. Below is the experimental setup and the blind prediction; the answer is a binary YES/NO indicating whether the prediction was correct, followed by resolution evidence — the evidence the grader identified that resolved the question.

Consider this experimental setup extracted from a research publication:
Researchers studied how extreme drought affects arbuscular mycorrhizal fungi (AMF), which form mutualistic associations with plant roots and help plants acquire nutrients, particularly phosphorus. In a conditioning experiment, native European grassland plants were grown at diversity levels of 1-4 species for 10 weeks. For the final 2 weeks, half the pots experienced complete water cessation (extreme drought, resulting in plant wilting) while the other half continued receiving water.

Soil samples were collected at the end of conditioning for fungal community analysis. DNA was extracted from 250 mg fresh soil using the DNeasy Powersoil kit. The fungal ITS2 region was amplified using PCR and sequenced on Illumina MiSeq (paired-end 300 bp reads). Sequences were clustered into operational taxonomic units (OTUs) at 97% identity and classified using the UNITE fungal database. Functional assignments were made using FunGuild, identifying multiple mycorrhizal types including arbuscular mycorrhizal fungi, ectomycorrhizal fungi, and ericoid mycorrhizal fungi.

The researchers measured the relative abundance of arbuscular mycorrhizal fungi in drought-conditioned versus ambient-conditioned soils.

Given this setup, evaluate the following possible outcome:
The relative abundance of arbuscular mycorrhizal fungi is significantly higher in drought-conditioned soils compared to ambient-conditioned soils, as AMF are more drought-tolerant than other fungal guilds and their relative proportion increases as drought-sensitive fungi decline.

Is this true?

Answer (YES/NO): NO